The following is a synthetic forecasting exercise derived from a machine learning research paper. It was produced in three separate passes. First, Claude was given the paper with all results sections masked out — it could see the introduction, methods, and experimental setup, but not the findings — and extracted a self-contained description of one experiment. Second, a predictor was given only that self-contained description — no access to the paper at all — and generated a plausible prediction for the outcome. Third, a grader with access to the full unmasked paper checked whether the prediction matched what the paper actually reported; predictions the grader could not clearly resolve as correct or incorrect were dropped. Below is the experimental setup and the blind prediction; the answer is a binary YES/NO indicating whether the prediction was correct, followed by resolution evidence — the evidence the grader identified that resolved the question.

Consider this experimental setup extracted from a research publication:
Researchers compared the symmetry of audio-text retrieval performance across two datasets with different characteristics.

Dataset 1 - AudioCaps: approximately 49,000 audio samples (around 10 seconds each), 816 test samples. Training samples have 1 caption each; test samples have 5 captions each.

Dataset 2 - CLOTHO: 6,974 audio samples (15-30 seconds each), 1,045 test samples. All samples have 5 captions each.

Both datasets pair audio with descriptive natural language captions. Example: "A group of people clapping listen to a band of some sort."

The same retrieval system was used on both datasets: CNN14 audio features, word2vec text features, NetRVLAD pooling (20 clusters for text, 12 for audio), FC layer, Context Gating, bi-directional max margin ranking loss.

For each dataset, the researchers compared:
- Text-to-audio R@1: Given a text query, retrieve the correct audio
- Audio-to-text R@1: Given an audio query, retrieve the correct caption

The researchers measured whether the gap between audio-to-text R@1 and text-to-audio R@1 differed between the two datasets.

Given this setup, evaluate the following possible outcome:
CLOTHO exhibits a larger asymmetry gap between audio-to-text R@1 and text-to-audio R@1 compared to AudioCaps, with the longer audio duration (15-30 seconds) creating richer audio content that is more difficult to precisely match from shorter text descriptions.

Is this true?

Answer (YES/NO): NO